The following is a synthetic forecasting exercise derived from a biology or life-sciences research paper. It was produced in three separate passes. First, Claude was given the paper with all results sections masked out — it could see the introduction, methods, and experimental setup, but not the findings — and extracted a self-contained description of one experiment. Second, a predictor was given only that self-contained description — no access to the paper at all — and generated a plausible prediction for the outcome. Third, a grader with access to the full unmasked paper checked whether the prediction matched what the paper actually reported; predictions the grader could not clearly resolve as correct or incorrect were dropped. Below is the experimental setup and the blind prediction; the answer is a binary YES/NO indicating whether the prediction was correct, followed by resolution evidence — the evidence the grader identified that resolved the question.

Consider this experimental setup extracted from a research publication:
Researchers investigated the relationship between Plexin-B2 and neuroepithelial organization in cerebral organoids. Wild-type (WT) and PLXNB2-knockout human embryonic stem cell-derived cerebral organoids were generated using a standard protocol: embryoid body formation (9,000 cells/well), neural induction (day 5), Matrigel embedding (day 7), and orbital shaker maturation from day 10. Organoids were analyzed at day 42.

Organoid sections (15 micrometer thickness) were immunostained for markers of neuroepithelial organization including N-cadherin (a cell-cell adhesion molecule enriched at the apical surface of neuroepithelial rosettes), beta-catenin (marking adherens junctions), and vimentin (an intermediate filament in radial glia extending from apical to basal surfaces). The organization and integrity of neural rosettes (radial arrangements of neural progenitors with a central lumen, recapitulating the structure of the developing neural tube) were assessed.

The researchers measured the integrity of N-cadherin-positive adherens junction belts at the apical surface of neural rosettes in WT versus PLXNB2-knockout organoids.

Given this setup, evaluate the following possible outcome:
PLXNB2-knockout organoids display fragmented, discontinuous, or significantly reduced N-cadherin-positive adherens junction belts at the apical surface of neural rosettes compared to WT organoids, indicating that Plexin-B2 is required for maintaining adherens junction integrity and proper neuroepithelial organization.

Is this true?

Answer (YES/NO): YES